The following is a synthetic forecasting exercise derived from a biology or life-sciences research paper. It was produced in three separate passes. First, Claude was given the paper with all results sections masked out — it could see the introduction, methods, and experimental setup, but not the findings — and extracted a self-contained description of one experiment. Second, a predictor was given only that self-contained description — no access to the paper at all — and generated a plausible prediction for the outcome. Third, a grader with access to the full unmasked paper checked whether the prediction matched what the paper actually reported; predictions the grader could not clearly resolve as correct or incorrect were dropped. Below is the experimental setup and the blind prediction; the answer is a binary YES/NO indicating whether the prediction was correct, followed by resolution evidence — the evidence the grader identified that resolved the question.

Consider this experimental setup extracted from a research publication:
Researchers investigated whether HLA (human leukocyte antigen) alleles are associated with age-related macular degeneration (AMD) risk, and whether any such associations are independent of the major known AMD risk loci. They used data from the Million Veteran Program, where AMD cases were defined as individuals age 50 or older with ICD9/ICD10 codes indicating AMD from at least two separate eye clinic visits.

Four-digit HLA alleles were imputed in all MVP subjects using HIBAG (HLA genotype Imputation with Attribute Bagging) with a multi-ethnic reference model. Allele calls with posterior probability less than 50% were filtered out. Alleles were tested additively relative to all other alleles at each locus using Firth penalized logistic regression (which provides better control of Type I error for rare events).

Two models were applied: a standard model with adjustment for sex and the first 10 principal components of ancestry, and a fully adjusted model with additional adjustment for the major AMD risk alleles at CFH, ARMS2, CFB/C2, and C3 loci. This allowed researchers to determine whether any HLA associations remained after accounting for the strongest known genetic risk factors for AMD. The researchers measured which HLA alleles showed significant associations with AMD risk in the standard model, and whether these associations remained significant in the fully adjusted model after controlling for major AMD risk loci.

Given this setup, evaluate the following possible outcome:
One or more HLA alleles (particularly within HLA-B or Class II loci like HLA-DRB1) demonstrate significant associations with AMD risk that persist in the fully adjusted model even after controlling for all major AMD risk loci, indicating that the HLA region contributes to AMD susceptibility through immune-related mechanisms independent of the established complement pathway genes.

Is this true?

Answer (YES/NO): YES